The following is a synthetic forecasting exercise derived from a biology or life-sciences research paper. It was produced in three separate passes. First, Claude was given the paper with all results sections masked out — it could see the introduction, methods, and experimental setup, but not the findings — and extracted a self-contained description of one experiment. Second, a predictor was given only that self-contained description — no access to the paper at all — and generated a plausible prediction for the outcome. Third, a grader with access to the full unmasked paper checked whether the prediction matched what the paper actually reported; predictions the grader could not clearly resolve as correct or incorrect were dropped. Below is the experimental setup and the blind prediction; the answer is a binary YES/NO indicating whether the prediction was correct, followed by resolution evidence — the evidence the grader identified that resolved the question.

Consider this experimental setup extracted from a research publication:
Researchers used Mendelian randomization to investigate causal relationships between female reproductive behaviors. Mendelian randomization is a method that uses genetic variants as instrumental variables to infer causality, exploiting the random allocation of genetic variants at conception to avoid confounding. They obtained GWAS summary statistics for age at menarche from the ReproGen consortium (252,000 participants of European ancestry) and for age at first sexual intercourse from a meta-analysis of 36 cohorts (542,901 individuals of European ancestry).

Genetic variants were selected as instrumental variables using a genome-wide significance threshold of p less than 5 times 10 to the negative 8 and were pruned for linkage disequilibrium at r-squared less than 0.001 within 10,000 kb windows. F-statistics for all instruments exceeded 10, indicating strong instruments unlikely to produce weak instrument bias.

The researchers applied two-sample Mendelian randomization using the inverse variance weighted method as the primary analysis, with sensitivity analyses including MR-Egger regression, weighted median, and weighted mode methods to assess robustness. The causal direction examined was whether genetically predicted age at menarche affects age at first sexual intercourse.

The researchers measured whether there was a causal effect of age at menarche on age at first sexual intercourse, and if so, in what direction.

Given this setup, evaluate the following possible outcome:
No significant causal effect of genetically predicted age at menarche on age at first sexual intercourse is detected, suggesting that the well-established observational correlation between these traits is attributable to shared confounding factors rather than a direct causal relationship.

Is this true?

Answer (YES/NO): NO